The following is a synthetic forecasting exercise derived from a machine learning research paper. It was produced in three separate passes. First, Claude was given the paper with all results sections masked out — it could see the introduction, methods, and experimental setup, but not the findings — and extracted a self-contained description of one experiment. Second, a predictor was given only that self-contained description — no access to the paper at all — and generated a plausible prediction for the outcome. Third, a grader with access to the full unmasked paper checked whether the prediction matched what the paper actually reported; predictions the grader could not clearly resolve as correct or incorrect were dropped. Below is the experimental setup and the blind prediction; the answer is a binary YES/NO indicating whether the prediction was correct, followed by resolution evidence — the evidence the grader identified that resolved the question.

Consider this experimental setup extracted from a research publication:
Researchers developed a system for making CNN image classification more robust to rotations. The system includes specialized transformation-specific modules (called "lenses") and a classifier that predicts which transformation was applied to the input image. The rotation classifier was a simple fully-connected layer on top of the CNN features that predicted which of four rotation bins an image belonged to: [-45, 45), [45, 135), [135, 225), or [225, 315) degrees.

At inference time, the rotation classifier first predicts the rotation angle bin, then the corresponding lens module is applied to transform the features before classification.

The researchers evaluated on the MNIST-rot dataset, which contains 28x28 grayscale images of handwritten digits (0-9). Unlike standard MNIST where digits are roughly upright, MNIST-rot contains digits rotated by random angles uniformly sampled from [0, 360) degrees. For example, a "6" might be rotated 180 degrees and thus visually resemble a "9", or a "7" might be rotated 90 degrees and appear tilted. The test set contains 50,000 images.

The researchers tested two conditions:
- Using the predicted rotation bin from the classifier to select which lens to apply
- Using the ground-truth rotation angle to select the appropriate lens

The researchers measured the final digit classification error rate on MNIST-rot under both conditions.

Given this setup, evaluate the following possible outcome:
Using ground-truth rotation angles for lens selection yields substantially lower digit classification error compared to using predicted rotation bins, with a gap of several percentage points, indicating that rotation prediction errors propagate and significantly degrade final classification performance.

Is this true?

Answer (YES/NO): NO